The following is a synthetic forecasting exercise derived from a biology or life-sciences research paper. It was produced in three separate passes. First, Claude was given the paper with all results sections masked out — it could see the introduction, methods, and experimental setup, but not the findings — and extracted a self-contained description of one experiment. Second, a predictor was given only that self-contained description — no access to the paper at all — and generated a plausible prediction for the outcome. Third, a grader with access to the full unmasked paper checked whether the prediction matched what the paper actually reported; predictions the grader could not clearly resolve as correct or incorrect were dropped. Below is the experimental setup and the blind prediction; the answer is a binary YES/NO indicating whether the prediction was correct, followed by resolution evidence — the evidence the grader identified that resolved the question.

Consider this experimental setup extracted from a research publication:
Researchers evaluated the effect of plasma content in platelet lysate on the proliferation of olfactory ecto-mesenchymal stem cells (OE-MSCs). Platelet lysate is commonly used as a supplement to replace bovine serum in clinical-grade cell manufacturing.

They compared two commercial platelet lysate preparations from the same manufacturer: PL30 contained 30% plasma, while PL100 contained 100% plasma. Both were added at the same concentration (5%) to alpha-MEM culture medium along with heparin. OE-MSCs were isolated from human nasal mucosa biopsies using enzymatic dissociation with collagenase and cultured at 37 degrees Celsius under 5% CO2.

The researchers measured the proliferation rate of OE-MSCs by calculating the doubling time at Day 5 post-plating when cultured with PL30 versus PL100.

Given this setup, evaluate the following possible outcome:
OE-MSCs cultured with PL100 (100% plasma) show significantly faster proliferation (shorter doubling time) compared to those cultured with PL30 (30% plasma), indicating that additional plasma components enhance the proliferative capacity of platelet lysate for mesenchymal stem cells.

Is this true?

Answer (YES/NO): YES